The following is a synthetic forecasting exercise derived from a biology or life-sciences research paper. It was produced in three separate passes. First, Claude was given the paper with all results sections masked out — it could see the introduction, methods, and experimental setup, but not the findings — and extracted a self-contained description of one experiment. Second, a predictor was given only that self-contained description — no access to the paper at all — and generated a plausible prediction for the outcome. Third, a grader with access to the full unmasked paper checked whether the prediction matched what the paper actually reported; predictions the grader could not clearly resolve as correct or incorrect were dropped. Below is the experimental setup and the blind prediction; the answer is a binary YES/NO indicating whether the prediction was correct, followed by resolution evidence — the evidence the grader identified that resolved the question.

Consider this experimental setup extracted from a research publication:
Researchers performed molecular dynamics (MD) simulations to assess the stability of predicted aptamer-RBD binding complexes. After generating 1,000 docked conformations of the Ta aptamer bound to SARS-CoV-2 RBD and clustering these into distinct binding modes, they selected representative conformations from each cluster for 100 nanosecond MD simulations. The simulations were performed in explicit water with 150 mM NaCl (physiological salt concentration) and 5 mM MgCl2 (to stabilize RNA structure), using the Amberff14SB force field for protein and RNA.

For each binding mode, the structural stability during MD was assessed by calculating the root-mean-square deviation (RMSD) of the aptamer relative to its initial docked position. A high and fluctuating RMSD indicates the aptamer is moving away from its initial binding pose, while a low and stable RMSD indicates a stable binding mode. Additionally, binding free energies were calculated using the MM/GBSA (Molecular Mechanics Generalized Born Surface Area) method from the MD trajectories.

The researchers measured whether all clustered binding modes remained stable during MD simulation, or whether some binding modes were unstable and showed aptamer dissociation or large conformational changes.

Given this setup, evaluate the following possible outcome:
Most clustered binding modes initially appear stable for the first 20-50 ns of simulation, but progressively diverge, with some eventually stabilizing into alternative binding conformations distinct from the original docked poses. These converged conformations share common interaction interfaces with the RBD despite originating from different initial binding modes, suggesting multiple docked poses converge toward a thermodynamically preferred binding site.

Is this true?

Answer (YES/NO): NO